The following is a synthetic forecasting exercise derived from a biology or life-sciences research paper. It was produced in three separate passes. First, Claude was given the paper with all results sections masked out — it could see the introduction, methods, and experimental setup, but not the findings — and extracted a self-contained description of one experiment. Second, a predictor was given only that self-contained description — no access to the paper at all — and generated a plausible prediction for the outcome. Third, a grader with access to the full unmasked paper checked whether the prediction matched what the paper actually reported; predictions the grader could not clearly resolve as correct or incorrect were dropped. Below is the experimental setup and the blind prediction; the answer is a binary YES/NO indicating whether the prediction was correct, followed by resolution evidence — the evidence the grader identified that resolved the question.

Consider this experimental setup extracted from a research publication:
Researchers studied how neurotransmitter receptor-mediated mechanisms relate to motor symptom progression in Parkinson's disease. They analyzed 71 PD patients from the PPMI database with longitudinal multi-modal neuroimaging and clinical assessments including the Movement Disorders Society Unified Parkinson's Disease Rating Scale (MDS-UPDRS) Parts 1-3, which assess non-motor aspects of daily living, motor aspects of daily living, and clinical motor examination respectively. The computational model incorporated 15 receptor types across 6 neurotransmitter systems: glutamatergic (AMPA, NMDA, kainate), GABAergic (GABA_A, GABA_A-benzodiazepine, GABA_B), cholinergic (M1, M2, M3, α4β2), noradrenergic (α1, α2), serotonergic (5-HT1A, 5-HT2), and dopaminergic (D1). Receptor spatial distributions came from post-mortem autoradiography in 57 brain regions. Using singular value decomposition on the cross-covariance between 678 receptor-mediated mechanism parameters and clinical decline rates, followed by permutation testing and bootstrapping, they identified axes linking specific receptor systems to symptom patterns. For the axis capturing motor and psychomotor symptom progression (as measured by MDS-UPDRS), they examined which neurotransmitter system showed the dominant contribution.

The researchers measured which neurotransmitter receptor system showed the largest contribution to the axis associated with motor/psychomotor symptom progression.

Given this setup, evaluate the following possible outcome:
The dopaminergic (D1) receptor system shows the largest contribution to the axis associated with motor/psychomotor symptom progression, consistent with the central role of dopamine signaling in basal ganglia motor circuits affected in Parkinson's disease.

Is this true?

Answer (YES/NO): NO